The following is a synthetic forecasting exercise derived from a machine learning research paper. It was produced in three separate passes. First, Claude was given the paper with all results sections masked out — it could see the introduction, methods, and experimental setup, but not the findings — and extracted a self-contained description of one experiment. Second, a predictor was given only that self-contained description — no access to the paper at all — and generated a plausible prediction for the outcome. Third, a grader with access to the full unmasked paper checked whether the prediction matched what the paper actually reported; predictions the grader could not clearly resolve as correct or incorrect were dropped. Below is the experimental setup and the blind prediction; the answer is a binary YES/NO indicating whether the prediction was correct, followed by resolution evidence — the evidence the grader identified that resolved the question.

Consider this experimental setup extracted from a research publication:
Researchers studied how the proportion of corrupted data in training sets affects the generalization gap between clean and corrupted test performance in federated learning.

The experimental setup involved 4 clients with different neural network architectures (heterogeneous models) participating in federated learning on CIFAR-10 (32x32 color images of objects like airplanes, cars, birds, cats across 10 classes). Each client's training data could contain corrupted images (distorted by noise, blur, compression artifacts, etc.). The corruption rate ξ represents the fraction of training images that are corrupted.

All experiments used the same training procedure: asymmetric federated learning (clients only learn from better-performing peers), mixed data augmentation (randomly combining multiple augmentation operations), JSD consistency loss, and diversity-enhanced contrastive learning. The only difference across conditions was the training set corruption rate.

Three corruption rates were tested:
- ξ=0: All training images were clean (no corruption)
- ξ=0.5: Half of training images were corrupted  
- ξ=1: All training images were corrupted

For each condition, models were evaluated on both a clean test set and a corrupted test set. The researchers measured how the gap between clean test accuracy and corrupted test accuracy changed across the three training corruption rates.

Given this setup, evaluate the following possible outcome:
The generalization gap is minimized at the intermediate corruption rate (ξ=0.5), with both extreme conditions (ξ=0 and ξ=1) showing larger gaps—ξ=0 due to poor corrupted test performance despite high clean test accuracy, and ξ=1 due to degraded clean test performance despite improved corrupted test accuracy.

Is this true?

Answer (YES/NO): NO